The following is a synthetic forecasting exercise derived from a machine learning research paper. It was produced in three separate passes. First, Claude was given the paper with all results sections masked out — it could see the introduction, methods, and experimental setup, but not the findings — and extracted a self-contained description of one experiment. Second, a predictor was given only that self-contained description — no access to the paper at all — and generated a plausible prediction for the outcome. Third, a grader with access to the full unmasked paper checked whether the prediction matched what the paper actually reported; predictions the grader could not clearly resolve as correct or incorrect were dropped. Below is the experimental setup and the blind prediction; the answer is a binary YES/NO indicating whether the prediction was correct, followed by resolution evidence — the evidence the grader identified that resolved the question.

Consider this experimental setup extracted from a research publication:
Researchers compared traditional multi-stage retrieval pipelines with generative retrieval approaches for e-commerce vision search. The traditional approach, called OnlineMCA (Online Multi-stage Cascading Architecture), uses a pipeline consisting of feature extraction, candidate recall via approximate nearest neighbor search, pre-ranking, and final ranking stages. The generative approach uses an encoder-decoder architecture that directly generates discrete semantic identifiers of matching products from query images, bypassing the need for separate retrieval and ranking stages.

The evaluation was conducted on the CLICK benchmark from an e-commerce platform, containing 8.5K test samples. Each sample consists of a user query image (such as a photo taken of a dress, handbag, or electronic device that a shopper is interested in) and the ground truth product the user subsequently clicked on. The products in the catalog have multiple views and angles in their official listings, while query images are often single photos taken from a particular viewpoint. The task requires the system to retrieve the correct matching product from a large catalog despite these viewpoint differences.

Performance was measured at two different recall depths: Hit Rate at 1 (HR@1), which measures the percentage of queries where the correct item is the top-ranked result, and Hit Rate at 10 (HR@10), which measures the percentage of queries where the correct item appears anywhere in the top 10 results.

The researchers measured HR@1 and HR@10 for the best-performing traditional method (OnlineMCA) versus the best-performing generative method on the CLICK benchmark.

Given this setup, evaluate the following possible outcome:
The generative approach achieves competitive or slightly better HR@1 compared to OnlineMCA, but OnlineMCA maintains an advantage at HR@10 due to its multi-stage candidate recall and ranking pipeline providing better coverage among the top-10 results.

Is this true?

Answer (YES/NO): YES